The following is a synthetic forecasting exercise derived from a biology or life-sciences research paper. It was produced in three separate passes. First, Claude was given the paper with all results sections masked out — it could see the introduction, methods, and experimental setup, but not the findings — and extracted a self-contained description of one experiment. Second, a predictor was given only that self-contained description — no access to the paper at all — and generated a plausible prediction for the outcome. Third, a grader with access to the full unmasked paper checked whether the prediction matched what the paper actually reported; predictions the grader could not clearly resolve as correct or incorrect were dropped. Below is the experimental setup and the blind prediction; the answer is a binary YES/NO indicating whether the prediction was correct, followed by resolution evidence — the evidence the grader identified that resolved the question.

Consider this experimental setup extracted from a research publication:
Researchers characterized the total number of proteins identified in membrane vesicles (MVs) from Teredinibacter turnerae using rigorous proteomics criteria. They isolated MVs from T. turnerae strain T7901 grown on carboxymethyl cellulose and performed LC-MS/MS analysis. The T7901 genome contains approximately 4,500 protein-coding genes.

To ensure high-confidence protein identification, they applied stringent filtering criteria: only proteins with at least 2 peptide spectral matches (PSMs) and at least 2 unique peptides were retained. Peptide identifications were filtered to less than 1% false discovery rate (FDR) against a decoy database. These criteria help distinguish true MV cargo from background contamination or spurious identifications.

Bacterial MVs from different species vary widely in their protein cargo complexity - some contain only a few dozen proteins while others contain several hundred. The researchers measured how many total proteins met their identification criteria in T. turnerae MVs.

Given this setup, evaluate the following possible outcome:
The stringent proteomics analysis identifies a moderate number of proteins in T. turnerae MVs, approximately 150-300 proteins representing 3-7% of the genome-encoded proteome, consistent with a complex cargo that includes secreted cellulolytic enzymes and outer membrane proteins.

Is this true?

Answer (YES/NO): NO